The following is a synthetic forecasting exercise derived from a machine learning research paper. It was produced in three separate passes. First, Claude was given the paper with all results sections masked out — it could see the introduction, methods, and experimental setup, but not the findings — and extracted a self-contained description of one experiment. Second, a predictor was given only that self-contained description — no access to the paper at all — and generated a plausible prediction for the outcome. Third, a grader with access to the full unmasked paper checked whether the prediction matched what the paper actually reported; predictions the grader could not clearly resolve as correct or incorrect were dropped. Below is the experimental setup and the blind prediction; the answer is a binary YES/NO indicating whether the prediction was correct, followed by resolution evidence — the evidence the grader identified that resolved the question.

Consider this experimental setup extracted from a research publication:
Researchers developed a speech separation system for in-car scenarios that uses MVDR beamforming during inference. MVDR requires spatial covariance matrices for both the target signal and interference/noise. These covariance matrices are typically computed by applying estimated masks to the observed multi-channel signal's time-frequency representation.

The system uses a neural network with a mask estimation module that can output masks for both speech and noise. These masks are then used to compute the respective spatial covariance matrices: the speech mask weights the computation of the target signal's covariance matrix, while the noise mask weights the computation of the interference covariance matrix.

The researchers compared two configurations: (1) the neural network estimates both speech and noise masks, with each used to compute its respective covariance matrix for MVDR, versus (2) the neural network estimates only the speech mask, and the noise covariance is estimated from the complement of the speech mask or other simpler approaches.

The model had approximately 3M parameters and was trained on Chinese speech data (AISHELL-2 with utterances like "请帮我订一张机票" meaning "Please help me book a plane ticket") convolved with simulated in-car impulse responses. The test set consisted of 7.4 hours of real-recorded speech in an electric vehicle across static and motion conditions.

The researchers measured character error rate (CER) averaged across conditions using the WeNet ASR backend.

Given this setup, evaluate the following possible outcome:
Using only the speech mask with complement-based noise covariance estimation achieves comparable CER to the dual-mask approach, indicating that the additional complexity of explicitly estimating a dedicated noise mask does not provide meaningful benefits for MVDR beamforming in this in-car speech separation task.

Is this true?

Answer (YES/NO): NO